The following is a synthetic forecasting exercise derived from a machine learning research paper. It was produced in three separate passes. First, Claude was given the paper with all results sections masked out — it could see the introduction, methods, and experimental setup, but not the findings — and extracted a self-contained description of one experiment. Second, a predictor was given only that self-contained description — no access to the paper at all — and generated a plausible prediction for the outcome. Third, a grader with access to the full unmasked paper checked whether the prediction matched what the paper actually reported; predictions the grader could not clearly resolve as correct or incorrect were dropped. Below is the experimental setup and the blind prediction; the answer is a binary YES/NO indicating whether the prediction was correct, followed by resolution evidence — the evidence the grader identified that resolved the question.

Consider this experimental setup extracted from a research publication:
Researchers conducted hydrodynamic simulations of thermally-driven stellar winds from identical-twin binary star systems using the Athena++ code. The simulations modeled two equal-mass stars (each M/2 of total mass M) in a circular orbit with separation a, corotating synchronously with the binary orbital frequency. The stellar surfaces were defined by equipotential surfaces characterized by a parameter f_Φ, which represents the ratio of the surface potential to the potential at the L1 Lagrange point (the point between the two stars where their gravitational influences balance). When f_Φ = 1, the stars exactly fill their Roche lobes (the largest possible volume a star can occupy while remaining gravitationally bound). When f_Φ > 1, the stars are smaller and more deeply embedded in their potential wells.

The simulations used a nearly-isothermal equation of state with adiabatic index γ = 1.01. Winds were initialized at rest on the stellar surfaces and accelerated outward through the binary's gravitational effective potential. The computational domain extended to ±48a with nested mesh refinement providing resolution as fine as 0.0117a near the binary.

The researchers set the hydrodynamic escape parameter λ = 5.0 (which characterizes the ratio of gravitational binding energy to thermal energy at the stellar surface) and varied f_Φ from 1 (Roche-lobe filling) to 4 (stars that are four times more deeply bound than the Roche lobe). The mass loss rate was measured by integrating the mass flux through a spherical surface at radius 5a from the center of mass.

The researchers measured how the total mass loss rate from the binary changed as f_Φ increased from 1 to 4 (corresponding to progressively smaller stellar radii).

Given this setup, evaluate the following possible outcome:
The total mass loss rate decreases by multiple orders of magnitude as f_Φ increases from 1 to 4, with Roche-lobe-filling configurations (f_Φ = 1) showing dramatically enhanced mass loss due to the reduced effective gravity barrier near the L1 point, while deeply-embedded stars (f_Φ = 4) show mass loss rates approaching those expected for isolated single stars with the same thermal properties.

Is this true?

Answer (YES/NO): NO